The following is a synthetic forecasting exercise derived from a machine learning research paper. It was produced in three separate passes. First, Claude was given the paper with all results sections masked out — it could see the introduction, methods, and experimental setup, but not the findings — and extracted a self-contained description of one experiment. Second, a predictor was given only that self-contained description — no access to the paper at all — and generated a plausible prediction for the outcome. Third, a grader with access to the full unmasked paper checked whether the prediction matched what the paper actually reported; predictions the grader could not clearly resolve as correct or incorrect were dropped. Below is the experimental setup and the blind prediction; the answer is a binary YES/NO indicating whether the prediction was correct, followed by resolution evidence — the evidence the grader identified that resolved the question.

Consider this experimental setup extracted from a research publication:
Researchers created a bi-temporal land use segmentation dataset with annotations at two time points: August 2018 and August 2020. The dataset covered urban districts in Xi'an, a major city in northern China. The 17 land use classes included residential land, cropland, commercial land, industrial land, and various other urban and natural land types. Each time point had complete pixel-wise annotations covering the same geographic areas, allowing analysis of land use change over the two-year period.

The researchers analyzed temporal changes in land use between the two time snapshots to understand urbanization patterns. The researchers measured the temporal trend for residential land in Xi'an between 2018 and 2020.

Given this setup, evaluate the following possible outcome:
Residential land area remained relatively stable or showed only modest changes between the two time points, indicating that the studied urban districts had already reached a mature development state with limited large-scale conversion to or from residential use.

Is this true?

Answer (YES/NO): NO